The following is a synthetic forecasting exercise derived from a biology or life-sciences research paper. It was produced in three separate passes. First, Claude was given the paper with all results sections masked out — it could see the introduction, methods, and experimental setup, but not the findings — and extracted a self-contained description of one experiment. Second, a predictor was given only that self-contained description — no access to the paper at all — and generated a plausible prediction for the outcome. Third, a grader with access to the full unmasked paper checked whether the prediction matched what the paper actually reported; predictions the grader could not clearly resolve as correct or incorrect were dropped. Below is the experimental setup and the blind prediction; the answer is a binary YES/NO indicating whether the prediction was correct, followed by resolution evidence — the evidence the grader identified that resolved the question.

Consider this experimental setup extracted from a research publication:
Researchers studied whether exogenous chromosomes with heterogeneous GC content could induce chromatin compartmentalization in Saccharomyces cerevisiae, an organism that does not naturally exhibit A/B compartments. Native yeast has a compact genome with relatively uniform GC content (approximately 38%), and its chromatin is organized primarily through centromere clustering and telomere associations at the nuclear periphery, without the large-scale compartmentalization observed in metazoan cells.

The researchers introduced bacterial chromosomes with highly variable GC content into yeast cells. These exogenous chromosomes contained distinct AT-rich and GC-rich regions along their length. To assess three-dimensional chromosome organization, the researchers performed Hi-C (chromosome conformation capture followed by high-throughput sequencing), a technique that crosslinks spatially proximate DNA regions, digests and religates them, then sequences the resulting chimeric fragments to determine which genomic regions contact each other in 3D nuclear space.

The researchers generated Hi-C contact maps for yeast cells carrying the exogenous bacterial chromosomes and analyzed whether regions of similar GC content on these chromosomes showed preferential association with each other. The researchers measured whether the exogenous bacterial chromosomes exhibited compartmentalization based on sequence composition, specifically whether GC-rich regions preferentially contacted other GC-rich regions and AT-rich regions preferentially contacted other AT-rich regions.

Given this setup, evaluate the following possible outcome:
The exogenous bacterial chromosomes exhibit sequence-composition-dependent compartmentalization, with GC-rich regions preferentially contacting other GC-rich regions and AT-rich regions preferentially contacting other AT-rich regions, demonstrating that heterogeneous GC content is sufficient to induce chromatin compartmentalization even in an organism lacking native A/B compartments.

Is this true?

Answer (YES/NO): YES